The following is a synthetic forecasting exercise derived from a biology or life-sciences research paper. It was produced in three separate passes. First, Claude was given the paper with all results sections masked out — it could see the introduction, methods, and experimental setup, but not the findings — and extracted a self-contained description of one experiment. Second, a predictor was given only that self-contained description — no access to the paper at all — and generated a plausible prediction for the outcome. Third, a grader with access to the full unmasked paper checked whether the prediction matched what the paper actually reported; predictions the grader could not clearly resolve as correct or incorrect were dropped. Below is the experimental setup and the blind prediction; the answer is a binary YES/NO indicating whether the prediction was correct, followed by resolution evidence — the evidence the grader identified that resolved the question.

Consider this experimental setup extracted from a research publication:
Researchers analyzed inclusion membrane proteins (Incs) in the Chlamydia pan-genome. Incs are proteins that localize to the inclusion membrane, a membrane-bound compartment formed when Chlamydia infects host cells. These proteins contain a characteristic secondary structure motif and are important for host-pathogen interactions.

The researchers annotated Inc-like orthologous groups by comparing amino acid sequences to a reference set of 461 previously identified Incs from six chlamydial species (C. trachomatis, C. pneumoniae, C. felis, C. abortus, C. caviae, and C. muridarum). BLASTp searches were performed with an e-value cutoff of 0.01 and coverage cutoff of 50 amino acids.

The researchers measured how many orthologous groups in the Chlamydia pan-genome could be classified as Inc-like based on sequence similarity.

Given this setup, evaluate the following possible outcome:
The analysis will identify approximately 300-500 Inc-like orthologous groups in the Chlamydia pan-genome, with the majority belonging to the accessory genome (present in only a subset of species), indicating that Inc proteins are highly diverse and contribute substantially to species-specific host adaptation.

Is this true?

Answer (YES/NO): NO